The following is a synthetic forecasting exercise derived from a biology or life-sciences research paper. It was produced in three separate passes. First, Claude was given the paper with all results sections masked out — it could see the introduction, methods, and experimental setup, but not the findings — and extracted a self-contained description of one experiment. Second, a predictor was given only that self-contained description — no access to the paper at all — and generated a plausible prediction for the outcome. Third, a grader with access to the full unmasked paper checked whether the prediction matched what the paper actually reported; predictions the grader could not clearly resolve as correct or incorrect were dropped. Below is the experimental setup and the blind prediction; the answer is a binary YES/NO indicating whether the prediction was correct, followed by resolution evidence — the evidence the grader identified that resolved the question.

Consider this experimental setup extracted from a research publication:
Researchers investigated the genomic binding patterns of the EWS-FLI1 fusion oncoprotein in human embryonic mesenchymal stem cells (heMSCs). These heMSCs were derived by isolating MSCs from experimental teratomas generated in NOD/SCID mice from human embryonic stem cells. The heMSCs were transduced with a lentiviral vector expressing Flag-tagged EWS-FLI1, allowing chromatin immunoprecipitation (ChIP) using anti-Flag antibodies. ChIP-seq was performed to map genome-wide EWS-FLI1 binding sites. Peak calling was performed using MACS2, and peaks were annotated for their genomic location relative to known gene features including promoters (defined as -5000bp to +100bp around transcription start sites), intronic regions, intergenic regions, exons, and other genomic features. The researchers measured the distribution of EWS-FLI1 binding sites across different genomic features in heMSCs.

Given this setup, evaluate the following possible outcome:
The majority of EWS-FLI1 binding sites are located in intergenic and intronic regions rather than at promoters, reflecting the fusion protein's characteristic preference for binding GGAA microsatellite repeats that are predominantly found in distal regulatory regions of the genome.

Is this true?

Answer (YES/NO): NO